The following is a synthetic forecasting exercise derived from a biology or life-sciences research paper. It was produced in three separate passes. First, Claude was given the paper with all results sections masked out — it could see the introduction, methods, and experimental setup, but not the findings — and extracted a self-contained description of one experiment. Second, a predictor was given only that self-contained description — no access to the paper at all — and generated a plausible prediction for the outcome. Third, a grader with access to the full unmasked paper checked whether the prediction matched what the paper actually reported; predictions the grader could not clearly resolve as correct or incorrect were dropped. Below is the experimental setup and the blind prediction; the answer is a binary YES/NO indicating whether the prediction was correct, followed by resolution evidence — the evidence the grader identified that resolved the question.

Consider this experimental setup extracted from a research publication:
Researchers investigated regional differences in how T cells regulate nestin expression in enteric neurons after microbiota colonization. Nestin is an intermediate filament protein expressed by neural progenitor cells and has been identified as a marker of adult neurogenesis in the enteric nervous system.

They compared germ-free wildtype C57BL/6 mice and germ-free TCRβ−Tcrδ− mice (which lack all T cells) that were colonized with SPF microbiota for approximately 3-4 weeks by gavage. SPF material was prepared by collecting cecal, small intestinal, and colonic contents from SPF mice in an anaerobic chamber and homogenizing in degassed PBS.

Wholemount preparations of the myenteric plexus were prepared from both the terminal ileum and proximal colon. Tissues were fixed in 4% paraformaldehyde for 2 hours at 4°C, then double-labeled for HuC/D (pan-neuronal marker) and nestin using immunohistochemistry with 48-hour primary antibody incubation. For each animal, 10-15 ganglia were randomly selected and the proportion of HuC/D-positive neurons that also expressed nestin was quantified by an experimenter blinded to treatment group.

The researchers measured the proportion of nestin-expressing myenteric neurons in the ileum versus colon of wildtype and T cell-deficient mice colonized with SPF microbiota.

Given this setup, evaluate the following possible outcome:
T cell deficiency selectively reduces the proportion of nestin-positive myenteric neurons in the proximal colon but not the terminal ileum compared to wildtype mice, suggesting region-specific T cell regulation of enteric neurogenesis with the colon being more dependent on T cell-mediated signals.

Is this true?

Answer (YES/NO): NO